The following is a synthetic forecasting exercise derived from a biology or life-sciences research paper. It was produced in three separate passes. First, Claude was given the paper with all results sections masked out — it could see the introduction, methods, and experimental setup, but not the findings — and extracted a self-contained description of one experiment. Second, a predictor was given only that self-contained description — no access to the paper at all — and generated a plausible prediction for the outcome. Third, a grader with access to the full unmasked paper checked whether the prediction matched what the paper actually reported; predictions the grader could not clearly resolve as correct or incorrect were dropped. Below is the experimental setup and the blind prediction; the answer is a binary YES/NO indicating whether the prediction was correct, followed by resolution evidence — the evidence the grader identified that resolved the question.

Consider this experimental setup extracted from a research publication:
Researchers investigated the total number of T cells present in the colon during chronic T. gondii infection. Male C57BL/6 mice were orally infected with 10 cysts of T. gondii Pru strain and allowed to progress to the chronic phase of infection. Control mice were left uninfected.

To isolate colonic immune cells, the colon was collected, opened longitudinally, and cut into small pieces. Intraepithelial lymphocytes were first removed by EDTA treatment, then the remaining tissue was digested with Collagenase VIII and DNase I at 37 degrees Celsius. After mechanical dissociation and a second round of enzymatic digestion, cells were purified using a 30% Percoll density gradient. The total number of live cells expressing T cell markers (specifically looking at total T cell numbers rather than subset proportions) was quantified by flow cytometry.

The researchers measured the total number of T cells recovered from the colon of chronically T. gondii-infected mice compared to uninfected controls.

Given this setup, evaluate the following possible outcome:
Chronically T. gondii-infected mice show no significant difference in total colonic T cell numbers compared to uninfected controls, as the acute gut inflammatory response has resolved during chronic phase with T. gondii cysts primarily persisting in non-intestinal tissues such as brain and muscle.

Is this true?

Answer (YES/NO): NO